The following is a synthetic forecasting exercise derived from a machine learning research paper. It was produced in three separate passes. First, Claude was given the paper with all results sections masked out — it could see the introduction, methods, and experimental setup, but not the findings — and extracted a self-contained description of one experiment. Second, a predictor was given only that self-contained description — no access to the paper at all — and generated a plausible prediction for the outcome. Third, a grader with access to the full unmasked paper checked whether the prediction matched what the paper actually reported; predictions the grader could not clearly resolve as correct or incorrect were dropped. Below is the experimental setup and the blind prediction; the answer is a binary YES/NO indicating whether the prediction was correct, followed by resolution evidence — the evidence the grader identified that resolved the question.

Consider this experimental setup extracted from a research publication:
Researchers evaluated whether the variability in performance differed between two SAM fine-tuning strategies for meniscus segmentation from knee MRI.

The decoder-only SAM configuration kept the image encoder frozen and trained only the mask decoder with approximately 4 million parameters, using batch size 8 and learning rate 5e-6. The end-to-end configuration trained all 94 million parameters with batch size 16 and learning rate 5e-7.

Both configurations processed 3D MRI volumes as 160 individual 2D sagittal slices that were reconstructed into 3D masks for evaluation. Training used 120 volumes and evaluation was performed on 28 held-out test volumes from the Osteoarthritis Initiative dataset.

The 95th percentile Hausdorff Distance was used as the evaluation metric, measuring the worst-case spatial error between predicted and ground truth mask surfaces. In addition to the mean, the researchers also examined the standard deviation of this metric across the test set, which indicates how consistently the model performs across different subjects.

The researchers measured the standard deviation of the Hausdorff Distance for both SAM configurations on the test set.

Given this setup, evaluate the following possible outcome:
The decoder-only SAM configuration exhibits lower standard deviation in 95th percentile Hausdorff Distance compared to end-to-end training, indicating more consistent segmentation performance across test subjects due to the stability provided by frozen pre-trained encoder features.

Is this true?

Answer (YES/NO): NO